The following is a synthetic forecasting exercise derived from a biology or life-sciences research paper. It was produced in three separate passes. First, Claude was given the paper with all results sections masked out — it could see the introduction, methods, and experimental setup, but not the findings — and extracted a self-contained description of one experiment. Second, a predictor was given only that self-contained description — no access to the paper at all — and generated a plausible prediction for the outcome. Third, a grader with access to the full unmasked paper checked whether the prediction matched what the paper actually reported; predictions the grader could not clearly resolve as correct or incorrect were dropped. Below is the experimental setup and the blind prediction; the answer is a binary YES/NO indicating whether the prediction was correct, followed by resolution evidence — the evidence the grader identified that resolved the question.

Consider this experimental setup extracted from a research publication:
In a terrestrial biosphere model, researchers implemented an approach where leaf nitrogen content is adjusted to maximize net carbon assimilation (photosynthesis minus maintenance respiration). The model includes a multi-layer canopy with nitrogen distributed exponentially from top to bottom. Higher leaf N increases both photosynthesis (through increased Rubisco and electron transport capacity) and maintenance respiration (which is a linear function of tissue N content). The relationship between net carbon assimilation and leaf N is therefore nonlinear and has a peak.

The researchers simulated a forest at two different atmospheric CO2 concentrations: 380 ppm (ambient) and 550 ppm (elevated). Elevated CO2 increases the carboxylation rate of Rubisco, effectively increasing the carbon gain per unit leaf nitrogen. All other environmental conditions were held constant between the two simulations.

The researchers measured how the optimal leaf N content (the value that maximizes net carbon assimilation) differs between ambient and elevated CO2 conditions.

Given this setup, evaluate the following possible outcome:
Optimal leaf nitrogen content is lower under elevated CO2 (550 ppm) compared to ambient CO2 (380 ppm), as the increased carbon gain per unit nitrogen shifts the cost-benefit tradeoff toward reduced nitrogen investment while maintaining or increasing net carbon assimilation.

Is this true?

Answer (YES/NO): NO